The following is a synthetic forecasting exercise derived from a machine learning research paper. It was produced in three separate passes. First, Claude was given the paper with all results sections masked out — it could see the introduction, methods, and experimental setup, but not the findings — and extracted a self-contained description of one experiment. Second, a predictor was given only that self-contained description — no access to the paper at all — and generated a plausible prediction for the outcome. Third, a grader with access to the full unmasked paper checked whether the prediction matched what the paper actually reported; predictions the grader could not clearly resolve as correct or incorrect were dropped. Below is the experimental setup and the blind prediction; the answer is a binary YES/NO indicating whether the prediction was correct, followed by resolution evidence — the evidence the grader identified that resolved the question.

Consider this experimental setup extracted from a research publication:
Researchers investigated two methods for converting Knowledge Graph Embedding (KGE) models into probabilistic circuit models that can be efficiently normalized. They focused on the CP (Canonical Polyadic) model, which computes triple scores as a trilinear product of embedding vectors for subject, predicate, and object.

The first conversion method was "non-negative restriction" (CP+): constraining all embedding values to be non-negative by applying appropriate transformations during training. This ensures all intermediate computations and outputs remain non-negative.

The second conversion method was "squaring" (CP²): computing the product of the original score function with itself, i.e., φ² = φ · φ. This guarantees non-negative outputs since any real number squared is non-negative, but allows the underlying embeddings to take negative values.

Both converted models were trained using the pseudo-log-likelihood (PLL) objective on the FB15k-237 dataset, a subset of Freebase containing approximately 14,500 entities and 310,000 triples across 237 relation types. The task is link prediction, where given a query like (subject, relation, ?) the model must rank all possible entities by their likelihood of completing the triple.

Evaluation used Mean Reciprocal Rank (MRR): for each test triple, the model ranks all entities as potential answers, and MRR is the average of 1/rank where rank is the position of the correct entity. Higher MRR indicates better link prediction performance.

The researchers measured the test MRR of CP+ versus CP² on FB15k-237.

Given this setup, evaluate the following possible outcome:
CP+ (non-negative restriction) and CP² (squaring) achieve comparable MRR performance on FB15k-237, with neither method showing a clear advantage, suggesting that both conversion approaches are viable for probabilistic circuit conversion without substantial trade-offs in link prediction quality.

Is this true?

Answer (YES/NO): NO